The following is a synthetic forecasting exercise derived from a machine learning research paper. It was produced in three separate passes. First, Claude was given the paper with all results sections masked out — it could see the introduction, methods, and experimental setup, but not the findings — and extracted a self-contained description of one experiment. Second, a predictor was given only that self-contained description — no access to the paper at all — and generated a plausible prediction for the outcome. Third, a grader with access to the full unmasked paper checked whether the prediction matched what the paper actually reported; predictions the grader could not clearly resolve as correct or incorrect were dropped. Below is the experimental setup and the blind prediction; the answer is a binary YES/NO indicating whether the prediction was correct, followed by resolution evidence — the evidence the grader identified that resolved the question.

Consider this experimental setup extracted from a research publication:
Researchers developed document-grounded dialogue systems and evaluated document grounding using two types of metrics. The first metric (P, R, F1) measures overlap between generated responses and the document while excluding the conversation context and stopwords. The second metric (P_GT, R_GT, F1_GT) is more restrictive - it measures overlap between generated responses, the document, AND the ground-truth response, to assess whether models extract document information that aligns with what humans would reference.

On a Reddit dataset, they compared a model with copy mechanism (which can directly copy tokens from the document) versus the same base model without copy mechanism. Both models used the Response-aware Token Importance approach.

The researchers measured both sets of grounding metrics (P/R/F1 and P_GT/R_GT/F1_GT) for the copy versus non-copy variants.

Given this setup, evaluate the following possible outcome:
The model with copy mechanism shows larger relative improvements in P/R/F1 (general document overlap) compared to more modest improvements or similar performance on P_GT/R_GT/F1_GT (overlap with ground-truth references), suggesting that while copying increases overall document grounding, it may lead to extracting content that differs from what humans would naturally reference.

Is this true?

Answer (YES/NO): NO